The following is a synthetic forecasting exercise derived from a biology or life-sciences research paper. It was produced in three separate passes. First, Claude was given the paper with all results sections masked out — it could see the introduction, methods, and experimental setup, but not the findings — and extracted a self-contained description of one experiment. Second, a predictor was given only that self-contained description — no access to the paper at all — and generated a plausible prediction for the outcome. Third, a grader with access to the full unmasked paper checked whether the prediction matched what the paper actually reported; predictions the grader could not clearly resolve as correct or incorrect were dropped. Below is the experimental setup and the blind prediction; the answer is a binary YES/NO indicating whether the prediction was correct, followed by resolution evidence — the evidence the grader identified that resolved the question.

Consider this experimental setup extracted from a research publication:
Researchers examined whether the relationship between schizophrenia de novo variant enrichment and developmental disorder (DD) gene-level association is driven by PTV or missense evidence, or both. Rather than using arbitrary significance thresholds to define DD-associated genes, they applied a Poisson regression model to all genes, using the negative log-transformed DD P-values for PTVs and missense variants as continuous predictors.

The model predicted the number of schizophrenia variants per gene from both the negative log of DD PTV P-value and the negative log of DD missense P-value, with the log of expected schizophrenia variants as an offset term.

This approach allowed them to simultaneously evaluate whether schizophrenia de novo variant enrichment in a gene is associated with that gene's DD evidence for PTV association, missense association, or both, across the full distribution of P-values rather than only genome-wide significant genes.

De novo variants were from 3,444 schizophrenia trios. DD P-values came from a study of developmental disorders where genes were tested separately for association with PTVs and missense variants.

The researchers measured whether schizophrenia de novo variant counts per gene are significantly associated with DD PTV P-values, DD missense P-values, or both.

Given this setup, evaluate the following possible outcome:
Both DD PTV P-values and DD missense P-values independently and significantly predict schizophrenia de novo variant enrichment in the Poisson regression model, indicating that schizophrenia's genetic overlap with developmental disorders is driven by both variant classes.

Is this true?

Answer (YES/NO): NO